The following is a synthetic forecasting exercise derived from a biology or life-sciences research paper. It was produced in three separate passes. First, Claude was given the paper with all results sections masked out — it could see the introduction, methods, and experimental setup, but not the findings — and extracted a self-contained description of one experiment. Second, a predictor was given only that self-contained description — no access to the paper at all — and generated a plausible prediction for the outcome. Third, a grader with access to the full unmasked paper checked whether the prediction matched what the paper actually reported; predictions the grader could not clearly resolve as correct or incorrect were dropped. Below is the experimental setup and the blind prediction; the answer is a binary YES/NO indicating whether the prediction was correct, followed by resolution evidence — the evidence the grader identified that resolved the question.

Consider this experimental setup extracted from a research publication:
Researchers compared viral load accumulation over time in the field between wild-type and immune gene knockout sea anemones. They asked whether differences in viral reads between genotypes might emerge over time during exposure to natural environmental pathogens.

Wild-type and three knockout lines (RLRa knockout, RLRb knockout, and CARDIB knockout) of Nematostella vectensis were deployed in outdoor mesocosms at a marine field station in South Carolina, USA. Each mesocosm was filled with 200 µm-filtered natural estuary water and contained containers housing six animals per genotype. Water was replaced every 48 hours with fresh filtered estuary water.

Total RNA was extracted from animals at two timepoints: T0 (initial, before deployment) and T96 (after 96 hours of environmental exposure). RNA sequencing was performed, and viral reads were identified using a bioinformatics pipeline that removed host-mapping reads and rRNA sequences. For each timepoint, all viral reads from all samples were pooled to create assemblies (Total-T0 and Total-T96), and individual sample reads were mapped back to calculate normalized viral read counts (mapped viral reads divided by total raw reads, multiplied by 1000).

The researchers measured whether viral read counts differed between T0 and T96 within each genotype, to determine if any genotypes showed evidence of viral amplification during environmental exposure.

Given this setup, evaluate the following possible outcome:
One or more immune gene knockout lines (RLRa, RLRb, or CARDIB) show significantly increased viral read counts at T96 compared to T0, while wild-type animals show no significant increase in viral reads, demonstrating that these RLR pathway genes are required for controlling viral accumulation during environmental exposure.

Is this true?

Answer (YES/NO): NO